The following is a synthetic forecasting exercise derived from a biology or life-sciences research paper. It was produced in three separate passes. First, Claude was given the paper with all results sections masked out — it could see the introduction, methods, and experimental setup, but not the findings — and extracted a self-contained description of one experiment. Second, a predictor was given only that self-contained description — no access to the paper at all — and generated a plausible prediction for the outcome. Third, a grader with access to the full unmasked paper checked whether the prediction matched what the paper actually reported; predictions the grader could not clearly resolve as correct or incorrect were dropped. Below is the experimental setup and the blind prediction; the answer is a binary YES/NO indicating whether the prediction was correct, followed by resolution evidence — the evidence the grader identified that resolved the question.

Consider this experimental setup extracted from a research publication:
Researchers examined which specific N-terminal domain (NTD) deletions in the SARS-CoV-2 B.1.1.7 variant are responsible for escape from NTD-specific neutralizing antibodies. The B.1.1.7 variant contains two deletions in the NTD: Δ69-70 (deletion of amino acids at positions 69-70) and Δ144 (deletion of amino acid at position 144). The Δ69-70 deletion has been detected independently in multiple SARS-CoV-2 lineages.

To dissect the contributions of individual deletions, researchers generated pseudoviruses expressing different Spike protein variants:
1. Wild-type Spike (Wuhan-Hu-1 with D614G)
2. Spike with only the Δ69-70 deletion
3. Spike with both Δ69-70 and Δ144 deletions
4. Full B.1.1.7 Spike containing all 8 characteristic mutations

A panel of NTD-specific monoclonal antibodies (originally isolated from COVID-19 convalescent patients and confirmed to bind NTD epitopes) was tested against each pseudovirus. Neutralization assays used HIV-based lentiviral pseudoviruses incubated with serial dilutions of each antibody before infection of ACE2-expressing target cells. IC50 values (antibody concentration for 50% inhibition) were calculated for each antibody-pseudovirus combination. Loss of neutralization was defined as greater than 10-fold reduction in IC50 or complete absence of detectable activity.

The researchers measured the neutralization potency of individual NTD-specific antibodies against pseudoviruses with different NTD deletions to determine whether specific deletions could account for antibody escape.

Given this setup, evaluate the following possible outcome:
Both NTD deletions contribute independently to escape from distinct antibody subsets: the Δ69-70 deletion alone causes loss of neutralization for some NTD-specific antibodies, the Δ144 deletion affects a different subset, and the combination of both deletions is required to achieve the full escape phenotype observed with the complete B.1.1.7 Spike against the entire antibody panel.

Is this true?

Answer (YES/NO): NO